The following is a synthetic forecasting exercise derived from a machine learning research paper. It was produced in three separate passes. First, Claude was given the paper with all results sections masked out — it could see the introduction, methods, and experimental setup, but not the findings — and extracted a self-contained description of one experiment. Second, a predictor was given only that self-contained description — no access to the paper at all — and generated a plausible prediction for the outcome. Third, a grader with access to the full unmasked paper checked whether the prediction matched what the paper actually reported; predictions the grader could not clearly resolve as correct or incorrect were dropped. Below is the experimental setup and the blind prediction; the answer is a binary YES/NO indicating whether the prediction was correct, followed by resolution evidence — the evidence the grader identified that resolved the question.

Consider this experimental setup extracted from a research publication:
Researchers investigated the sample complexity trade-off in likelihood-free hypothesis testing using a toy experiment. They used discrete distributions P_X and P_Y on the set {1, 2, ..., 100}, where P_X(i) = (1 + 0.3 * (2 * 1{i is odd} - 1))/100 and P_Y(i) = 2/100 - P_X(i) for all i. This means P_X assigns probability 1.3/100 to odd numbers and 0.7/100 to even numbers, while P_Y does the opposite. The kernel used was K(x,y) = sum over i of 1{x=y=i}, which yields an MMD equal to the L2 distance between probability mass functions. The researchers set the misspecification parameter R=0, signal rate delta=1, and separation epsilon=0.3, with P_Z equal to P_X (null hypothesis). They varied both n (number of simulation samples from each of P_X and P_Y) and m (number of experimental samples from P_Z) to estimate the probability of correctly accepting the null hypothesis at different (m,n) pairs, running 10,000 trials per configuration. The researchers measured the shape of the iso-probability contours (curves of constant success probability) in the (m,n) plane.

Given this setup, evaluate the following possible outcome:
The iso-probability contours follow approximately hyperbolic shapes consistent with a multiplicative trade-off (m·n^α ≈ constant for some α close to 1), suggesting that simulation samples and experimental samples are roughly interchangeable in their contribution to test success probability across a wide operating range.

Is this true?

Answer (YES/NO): NO